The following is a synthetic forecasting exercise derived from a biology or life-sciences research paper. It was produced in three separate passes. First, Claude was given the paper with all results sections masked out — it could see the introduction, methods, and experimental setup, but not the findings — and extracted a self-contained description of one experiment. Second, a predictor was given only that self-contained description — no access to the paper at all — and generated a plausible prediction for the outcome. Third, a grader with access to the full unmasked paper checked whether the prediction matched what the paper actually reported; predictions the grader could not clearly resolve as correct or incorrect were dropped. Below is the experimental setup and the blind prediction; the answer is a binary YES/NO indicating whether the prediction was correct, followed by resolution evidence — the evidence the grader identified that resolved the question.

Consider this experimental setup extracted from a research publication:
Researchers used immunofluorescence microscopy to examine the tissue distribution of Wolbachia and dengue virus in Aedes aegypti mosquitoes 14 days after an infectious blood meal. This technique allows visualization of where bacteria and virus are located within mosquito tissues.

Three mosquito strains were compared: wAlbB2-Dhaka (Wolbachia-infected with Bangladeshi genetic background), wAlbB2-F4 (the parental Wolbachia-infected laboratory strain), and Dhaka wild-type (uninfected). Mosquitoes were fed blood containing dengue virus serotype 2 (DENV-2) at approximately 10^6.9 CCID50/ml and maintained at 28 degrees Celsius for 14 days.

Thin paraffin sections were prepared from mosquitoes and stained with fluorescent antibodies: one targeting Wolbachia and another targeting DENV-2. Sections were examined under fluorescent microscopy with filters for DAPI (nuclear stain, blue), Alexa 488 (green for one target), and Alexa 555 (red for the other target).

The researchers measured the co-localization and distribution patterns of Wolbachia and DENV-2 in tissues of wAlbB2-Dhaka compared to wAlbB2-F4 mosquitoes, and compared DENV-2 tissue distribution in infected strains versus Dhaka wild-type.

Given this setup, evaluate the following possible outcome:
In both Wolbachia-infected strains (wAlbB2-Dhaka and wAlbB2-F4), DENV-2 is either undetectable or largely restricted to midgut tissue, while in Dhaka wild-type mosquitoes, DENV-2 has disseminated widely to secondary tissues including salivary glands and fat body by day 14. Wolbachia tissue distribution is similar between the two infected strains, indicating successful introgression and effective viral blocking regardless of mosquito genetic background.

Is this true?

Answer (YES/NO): YES